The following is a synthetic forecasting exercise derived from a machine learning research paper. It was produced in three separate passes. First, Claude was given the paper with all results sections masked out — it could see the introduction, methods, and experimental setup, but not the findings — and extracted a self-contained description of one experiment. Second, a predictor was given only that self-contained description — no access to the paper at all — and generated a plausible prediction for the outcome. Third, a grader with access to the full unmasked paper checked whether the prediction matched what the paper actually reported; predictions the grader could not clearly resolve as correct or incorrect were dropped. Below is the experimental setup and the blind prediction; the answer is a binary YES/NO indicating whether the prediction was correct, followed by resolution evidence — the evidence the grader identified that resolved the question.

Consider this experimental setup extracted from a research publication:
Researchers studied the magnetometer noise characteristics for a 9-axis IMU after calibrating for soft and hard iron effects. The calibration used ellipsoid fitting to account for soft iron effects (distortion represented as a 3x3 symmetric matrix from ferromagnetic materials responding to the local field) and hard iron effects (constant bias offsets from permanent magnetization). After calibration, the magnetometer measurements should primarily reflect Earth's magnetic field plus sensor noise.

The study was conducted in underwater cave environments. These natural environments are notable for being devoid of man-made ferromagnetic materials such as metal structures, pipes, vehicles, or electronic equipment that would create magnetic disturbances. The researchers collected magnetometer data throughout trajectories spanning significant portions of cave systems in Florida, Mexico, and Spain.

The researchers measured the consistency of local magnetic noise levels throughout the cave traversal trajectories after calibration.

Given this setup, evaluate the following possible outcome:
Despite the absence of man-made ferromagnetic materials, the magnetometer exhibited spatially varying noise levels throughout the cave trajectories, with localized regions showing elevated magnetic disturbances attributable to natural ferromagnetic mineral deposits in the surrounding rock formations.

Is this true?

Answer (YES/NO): NO